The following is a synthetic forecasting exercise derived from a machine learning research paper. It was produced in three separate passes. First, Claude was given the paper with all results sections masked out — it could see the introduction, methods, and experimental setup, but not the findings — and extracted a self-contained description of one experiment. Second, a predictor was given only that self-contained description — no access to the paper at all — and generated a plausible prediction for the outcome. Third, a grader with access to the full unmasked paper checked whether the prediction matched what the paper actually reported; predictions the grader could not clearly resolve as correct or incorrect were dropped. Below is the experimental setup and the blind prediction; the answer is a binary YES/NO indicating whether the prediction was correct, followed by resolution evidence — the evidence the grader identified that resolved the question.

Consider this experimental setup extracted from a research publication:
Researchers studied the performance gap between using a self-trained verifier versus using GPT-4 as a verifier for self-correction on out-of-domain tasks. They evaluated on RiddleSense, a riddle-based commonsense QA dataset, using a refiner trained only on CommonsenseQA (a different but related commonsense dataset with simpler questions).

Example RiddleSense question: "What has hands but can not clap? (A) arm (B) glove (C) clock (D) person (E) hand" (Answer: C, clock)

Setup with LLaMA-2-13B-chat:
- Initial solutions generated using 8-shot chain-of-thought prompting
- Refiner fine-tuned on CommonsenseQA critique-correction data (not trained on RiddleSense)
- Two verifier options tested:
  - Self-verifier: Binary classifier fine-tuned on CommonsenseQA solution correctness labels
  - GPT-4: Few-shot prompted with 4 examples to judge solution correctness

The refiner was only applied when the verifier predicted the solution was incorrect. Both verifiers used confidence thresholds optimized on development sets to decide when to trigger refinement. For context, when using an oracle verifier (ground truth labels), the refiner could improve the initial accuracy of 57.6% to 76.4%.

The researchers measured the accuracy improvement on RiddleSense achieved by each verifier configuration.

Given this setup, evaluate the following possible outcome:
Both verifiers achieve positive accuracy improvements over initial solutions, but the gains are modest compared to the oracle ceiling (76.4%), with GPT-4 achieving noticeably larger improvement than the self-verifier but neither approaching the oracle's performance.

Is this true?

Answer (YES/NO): NO